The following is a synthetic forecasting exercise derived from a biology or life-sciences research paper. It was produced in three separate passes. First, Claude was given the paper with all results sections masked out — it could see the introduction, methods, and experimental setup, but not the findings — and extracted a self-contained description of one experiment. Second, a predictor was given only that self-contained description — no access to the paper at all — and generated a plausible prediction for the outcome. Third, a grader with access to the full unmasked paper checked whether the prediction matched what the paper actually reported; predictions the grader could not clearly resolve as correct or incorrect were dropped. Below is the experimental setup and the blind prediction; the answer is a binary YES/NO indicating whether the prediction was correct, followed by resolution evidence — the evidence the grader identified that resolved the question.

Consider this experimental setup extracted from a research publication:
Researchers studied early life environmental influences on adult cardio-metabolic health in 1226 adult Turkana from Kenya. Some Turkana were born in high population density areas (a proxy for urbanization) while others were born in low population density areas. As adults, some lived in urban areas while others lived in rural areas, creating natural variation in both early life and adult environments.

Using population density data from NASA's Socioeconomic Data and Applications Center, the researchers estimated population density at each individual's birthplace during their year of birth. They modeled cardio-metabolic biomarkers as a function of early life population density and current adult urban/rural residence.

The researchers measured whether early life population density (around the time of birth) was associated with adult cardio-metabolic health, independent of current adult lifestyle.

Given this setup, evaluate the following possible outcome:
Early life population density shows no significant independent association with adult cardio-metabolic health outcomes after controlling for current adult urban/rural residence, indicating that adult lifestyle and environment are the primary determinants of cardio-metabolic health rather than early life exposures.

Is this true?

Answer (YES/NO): NO